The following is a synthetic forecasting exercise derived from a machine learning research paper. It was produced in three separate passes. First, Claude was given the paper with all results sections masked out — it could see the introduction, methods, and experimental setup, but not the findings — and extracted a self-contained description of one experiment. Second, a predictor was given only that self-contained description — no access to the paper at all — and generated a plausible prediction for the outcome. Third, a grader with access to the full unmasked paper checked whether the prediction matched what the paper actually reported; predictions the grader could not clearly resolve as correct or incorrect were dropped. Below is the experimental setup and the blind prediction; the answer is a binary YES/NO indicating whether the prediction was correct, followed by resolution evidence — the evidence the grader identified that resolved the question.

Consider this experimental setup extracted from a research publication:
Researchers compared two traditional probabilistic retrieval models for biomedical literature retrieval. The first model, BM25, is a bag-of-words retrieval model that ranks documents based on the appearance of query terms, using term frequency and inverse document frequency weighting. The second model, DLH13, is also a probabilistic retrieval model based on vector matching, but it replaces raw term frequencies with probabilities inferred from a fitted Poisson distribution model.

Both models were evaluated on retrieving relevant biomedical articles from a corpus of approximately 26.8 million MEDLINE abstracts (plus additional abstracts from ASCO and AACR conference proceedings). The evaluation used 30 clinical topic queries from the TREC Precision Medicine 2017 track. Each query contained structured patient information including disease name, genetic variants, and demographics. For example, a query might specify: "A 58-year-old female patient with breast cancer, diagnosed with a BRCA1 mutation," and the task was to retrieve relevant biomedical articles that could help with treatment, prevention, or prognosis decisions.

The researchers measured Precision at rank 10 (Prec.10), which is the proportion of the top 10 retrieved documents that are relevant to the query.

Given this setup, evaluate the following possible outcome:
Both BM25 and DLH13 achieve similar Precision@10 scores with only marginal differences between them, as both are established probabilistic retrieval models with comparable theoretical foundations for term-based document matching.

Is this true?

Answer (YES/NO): NO